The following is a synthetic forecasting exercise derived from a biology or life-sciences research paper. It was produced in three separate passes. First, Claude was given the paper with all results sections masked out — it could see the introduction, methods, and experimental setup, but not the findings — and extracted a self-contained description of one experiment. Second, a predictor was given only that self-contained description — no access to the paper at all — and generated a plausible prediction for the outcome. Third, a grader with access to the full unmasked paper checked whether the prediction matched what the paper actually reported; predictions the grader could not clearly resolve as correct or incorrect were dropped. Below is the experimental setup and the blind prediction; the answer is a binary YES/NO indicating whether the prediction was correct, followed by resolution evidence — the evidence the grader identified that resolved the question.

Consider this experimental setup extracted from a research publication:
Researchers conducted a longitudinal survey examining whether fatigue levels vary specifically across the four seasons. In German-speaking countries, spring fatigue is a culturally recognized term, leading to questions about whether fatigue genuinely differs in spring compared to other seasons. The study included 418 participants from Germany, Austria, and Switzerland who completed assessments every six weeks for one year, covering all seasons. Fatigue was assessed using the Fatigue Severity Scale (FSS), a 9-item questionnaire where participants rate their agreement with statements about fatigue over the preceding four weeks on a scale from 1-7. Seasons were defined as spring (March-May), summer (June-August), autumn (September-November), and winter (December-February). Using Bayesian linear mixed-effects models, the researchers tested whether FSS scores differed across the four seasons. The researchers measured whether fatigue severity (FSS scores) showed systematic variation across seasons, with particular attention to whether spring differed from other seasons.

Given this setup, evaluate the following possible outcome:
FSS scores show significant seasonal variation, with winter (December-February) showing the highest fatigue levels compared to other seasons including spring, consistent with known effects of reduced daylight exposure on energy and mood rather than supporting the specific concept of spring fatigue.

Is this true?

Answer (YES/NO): NO